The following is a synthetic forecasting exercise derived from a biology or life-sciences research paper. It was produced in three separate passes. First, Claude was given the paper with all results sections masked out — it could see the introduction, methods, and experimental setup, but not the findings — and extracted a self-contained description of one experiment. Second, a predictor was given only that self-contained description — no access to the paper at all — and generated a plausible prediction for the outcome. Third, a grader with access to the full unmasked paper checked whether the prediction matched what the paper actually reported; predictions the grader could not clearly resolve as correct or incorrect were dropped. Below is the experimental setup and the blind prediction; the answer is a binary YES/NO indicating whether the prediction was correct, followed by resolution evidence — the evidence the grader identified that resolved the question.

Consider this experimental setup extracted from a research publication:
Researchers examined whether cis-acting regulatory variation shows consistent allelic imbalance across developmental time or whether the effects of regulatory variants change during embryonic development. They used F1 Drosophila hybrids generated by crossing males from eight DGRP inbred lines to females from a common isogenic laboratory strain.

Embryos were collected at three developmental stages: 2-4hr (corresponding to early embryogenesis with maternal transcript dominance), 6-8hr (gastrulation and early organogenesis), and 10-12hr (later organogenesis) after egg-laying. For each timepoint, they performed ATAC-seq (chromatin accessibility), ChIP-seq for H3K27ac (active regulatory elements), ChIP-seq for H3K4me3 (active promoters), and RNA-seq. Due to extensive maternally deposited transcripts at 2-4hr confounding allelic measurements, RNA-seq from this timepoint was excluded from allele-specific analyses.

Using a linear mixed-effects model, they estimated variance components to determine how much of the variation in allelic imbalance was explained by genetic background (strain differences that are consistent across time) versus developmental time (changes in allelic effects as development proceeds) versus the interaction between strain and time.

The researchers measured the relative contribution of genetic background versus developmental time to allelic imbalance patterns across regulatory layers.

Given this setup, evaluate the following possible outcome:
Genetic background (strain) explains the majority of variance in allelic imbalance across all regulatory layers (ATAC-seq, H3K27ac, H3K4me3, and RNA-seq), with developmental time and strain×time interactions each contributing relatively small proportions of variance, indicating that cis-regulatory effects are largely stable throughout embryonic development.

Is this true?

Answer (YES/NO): YES